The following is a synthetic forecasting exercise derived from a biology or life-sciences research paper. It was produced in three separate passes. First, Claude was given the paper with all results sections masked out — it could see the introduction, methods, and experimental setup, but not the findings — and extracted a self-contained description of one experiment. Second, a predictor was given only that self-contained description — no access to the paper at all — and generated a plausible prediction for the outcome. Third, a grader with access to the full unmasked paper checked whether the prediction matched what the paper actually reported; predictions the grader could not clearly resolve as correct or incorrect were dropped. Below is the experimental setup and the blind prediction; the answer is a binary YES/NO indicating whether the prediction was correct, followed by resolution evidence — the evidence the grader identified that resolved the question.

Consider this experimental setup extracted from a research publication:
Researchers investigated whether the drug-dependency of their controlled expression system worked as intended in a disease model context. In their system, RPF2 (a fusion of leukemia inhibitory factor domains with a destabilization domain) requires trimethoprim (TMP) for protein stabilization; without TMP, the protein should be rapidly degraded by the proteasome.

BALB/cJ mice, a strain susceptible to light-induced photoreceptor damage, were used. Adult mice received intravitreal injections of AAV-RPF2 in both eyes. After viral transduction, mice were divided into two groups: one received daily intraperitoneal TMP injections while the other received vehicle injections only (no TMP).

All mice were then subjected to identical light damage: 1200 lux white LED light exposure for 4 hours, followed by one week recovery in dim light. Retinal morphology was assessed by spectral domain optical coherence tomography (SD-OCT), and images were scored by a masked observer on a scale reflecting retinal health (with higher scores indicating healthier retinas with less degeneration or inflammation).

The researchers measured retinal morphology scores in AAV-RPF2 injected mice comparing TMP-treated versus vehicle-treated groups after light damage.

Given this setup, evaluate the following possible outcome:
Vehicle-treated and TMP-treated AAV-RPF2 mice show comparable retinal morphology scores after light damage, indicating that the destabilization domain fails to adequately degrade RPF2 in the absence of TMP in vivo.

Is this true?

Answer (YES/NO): NO